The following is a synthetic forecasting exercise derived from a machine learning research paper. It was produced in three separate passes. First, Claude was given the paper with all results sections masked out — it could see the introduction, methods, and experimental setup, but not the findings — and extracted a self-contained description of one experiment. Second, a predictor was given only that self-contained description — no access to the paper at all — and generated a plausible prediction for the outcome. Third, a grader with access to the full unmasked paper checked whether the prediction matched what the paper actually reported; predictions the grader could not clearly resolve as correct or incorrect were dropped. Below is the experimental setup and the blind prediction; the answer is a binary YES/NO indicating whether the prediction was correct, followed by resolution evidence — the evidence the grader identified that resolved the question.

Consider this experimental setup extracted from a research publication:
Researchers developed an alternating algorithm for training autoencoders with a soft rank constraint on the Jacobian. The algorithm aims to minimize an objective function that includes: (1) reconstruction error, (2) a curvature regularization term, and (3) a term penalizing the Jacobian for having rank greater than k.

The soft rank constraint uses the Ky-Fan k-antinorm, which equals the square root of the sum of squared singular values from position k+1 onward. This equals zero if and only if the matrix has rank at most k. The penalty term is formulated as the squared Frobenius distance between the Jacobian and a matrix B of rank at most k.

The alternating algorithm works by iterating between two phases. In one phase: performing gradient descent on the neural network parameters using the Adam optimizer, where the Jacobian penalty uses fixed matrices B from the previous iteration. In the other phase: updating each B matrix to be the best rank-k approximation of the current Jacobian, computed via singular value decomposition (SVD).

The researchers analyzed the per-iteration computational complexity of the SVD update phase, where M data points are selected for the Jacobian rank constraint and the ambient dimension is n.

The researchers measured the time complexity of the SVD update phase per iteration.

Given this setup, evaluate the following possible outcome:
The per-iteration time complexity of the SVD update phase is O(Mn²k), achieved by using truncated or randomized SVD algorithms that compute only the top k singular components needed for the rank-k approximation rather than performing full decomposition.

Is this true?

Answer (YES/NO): NO